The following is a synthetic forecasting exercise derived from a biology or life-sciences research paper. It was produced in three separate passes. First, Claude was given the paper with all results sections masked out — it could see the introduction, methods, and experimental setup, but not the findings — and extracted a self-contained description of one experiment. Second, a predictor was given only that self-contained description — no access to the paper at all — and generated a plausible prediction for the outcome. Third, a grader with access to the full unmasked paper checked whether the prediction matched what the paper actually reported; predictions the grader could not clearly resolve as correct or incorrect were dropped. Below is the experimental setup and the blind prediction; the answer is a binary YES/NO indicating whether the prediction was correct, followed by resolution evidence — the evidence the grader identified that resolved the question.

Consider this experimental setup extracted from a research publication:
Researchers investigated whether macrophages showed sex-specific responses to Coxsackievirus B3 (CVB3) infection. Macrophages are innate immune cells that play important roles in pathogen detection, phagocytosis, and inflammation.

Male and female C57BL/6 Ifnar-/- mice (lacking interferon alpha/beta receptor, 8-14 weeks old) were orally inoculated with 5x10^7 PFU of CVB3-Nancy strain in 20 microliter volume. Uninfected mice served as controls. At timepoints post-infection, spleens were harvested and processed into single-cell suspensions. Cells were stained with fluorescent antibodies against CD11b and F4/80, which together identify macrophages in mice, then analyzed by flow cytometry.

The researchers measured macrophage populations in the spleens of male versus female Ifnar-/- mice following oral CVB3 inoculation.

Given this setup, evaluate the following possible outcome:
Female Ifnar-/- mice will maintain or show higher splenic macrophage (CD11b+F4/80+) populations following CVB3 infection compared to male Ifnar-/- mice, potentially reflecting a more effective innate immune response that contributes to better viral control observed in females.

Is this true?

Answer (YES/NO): NO